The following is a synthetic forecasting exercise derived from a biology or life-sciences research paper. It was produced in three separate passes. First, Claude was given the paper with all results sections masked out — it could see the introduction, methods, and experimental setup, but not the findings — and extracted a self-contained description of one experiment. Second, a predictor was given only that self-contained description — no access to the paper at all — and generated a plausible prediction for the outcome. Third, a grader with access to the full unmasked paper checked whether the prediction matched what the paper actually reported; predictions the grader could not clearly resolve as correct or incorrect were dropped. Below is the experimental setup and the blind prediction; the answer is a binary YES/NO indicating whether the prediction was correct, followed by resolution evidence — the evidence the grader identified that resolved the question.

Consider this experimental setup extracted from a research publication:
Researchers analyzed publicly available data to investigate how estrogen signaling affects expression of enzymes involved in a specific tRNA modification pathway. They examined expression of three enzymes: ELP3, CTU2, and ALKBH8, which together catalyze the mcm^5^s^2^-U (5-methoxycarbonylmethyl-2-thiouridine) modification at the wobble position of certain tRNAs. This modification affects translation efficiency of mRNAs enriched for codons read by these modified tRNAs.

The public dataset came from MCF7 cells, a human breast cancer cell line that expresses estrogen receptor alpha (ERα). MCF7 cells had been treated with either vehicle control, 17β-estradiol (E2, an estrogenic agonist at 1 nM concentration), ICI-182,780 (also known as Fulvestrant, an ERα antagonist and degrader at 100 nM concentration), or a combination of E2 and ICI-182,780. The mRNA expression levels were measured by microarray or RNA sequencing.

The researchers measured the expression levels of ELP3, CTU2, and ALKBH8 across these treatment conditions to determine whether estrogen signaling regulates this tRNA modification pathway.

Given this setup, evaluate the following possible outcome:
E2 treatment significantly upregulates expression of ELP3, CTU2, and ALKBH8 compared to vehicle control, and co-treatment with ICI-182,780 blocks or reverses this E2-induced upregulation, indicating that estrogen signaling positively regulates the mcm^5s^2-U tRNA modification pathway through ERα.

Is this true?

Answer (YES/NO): YES